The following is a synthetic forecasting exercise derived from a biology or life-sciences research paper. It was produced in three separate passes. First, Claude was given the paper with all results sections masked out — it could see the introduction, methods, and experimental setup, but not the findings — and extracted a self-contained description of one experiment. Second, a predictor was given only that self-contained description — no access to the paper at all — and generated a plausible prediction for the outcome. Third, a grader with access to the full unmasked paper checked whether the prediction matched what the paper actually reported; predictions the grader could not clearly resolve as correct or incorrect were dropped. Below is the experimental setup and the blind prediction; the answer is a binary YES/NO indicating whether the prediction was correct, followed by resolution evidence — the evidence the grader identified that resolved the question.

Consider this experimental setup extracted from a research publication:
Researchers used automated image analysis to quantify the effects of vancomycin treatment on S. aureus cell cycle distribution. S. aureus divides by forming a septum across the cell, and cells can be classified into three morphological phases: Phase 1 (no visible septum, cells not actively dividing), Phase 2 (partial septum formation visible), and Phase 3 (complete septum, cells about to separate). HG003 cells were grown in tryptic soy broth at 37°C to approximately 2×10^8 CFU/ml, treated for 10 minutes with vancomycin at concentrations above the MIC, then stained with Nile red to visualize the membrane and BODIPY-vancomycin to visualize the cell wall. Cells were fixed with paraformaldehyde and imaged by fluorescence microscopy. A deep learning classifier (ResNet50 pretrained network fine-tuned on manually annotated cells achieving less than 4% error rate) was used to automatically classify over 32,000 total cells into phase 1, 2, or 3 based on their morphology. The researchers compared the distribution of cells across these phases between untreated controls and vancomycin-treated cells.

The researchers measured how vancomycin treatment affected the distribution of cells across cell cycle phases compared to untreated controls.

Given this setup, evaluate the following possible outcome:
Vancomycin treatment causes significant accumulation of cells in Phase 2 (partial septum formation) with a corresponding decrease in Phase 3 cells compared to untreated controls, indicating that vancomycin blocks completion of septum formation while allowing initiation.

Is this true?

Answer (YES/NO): NO